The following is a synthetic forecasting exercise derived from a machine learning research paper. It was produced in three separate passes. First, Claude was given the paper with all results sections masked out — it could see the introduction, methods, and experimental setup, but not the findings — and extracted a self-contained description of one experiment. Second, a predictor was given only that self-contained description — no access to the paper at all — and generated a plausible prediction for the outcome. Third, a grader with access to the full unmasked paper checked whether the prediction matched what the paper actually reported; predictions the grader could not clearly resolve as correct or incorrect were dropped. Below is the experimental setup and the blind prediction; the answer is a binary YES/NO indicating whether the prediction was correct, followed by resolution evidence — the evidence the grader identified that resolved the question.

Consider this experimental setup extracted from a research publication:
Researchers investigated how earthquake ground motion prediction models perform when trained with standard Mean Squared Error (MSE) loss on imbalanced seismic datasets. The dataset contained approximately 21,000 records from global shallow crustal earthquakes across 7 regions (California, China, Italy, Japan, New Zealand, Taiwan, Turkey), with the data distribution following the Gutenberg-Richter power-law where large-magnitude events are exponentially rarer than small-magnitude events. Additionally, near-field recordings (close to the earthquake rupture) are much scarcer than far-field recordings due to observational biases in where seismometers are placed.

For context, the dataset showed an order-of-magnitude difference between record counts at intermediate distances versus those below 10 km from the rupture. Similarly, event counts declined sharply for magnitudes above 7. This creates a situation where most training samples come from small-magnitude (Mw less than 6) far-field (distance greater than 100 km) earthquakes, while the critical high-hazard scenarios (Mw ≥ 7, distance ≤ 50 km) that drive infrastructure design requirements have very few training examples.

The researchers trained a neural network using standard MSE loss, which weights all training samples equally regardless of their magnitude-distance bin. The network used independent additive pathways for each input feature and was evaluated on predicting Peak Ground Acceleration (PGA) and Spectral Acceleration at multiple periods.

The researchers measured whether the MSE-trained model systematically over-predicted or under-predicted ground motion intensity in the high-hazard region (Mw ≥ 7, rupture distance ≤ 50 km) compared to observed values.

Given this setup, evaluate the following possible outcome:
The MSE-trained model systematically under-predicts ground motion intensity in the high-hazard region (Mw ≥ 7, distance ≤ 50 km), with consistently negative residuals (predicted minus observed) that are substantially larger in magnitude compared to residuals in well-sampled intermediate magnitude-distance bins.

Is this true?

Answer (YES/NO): YES